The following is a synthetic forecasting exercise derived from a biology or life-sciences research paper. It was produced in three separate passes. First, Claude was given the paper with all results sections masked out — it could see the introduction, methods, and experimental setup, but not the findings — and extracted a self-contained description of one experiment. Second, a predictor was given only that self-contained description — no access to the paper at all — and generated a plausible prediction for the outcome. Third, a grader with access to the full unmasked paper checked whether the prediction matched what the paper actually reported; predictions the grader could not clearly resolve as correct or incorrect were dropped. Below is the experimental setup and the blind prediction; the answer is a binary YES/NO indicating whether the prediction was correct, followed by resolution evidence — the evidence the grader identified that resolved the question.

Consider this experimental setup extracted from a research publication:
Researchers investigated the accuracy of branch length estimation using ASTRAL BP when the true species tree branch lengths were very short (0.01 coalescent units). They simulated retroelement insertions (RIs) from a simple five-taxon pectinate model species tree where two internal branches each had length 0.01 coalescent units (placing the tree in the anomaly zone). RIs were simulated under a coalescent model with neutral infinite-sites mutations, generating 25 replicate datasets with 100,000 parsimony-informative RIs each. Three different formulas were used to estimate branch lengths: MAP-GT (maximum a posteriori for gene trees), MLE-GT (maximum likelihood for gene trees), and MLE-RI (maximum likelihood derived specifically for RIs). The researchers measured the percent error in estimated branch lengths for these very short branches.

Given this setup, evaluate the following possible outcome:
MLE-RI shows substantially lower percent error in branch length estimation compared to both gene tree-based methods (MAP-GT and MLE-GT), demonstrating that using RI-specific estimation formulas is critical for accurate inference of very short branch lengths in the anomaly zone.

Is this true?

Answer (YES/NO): NO